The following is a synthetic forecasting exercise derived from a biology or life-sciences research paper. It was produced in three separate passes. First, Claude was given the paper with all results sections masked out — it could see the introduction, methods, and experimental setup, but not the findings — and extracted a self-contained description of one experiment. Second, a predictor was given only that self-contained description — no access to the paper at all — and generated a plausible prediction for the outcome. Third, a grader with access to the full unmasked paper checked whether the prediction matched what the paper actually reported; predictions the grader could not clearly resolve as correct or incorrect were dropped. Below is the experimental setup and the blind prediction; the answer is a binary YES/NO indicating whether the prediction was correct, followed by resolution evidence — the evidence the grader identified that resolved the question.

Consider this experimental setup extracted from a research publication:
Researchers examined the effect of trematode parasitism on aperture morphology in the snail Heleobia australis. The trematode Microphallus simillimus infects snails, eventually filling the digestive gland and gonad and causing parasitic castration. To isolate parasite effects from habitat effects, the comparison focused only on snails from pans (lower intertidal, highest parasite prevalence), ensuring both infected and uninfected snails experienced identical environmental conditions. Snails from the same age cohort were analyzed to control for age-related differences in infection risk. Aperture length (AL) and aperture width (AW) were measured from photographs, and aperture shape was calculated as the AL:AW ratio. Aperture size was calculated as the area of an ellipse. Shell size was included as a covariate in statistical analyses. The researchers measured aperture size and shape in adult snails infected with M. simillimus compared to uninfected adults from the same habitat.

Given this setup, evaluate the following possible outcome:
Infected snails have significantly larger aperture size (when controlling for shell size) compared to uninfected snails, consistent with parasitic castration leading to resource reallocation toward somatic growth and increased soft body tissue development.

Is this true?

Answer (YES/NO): NO